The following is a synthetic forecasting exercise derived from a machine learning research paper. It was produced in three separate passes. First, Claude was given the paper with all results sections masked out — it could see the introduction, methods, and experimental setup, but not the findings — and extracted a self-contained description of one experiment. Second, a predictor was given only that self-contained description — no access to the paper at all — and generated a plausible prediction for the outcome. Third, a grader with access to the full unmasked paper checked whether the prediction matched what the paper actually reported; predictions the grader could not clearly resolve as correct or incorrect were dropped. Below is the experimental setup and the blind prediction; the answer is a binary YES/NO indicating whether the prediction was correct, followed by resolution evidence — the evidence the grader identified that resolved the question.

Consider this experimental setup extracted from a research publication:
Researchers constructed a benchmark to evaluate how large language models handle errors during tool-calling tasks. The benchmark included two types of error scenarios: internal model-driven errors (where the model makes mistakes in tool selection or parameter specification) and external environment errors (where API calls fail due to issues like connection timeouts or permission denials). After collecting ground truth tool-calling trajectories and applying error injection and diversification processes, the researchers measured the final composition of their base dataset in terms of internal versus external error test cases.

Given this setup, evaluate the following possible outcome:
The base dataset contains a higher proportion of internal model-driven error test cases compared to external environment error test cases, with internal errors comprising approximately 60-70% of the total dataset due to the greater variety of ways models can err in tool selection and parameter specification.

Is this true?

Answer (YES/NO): NO